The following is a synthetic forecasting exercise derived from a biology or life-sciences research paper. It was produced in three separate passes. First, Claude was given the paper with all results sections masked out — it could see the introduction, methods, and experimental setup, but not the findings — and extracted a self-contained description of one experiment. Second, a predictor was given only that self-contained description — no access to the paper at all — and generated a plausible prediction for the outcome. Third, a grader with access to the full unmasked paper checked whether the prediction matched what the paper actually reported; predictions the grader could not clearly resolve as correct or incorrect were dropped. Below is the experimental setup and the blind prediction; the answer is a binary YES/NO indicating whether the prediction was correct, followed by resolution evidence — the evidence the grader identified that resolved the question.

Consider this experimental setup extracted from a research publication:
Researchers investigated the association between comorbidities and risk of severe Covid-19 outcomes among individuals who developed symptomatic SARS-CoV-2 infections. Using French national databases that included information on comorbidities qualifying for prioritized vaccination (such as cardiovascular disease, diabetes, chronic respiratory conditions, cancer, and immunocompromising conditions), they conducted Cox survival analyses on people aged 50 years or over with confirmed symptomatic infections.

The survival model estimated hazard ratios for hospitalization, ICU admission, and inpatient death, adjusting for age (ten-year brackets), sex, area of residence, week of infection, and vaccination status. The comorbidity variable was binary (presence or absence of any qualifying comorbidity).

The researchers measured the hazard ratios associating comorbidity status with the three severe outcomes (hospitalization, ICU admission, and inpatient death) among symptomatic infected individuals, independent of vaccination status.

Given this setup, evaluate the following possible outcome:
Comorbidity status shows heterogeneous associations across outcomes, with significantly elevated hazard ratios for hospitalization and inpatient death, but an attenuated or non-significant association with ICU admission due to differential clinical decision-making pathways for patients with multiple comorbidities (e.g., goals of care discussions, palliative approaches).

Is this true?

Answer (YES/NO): NO